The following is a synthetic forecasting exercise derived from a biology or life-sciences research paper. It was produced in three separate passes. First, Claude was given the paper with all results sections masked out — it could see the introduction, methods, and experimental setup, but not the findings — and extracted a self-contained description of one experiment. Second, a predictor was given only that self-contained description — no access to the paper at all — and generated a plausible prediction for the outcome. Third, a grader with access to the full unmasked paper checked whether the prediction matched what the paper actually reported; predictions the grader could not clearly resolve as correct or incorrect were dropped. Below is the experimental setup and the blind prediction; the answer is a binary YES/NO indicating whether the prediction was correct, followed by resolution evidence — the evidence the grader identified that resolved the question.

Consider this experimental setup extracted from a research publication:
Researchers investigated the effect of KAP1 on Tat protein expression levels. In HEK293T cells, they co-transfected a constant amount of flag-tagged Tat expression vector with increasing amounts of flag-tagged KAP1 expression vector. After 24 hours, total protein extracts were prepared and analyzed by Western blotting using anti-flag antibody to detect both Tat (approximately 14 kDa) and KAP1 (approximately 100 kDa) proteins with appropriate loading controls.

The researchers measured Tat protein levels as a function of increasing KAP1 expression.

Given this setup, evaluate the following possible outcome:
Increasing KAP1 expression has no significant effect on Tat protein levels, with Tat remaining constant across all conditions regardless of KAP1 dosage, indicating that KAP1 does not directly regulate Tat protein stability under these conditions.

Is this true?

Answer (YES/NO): NO